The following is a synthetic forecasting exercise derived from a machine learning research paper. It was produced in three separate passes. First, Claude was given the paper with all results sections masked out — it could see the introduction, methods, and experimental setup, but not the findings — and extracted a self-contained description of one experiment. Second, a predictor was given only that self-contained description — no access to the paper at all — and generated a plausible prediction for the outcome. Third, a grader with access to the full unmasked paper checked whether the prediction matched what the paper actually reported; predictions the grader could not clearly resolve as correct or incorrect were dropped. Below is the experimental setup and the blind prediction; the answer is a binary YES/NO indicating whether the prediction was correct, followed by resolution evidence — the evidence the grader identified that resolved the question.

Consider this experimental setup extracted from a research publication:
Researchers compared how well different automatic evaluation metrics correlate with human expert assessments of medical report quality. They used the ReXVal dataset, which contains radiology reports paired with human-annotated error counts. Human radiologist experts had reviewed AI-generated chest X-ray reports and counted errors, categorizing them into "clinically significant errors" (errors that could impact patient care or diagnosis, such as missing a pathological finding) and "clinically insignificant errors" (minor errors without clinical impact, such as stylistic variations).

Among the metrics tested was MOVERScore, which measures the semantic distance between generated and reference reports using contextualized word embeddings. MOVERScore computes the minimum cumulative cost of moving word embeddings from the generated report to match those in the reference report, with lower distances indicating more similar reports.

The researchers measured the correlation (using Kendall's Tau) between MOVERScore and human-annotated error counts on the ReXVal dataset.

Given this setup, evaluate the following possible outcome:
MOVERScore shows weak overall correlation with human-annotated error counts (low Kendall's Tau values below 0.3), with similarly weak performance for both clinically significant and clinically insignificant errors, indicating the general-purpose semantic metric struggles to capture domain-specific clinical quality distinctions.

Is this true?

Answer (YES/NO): NO